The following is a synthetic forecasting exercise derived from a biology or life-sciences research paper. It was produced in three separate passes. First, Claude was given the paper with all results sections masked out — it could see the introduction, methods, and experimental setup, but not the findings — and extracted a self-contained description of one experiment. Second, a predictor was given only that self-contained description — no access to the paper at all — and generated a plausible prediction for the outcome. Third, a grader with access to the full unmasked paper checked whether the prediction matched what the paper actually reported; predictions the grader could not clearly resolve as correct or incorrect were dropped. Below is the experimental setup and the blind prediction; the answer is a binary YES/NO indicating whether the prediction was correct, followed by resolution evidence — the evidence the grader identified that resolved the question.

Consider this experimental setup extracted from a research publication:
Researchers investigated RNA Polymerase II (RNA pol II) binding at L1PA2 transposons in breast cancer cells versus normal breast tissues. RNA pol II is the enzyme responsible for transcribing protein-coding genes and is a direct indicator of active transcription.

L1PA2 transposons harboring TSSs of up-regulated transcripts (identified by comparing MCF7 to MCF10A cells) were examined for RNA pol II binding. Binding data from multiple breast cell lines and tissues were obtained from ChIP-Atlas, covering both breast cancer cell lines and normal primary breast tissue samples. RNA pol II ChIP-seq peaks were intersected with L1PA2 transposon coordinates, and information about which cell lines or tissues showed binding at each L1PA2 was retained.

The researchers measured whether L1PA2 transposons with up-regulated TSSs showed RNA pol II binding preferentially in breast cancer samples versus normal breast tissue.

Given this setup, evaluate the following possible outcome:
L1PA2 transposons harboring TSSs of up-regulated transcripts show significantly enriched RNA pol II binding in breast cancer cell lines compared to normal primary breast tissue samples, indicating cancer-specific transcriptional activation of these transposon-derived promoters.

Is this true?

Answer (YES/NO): YES